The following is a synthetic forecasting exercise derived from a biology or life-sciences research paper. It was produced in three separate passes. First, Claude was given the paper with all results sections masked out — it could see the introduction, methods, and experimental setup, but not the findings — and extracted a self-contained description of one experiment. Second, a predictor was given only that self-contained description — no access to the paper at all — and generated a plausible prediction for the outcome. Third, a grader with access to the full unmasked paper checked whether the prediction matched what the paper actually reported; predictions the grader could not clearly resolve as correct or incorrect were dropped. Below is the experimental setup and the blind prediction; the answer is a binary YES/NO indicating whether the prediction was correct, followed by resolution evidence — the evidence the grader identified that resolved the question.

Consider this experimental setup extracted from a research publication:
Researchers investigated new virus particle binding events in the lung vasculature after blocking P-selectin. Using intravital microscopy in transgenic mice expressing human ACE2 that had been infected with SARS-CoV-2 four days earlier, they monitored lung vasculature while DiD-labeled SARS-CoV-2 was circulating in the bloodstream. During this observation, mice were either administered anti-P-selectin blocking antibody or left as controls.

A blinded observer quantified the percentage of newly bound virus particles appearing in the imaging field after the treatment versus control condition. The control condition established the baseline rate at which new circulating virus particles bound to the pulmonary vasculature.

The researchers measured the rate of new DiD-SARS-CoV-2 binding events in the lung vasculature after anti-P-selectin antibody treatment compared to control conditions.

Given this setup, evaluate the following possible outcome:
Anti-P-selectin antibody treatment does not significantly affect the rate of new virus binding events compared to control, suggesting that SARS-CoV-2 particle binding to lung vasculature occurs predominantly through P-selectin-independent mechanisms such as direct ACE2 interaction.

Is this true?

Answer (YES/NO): NO